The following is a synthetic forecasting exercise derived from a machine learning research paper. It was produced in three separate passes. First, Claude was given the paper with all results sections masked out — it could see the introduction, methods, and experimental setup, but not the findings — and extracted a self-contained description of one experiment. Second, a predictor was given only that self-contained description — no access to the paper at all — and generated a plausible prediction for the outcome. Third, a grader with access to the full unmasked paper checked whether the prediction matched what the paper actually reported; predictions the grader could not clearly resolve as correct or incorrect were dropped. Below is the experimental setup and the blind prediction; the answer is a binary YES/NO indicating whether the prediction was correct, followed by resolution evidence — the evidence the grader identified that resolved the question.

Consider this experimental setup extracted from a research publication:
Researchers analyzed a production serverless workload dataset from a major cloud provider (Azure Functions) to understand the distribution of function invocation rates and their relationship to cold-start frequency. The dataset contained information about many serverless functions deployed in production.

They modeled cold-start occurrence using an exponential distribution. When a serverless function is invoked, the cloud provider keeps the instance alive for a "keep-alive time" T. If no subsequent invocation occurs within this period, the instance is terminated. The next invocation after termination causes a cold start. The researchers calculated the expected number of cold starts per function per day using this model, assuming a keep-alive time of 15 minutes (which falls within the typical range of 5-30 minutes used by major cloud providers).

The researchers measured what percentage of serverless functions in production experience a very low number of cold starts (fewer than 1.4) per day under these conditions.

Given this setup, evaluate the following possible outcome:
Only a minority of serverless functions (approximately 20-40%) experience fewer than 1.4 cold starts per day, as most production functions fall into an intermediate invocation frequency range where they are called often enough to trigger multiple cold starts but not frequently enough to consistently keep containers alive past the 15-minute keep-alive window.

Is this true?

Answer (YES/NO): NO